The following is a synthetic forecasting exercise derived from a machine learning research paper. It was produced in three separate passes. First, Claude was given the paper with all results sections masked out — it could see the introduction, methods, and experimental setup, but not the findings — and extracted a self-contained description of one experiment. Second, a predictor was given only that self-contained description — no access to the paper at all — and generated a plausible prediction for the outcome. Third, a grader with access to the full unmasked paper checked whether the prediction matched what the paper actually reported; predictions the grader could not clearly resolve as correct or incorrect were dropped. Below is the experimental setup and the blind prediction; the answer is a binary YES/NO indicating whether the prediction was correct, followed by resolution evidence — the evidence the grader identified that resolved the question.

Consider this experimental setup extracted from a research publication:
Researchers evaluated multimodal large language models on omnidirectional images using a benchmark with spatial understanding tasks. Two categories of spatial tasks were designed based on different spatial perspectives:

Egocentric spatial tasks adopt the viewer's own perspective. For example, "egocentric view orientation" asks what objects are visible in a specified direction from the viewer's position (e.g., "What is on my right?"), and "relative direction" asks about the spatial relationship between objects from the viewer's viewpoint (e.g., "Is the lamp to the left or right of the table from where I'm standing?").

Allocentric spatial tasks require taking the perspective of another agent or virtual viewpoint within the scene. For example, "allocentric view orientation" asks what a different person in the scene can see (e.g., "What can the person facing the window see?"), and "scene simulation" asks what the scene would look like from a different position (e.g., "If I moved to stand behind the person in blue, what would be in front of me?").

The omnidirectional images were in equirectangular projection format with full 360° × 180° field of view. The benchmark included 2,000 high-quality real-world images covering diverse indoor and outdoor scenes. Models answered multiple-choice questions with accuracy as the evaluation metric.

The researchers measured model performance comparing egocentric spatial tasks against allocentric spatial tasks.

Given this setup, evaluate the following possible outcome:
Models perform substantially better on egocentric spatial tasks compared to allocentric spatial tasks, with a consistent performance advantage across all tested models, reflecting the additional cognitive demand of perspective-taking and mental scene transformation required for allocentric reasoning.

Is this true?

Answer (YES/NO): YES